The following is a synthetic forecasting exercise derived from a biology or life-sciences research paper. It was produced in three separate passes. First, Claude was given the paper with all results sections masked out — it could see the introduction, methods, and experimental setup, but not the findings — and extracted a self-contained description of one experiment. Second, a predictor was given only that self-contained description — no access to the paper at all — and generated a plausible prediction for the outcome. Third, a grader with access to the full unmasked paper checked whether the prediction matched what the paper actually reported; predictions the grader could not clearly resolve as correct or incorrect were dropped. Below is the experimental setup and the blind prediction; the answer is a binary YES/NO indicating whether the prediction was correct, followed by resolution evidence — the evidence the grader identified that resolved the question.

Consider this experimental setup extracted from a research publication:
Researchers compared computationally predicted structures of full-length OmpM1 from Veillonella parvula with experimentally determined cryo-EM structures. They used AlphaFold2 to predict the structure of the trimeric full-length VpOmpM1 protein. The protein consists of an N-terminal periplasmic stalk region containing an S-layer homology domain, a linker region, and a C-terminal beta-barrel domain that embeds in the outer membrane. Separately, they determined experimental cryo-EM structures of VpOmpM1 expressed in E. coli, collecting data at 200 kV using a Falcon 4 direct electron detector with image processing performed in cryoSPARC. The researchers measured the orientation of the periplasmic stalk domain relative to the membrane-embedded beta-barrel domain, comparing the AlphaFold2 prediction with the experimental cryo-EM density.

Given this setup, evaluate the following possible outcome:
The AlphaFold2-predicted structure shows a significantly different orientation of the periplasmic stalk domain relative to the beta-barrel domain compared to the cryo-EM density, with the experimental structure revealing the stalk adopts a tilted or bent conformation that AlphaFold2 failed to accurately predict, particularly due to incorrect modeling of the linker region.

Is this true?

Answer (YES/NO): NO